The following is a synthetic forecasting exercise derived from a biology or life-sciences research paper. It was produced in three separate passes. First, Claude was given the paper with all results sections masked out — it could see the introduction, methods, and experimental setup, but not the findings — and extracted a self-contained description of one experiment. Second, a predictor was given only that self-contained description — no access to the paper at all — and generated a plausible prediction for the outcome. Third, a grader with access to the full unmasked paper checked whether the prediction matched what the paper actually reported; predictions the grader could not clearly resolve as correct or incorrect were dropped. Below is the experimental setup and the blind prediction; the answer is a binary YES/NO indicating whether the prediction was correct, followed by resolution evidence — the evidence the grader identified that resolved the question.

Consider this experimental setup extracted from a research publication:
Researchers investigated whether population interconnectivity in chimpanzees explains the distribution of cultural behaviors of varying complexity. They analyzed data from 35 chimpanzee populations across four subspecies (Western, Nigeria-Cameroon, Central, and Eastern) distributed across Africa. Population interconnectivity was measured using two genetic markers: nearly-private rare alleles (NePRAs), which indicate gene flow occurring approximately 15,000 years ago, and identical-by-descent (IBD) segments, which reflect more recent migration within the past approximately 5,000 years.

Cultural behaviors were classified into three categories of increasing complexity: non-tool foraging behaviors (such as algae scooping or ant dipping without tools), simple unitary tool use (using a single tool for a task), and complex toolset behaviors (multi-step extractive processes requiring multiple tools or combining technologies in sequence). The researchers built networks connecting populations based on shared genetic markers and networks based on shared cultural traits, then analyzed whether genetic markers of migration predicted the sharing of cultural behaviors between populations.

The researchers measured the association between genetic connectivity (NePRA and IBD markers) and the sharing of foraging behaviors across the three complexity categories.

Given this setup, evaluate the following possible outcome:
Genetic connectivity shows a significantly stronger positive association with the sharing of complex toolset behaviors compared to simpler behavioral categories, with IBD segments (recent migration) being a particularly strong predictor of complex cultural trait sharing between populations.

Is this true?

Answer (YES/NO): YES